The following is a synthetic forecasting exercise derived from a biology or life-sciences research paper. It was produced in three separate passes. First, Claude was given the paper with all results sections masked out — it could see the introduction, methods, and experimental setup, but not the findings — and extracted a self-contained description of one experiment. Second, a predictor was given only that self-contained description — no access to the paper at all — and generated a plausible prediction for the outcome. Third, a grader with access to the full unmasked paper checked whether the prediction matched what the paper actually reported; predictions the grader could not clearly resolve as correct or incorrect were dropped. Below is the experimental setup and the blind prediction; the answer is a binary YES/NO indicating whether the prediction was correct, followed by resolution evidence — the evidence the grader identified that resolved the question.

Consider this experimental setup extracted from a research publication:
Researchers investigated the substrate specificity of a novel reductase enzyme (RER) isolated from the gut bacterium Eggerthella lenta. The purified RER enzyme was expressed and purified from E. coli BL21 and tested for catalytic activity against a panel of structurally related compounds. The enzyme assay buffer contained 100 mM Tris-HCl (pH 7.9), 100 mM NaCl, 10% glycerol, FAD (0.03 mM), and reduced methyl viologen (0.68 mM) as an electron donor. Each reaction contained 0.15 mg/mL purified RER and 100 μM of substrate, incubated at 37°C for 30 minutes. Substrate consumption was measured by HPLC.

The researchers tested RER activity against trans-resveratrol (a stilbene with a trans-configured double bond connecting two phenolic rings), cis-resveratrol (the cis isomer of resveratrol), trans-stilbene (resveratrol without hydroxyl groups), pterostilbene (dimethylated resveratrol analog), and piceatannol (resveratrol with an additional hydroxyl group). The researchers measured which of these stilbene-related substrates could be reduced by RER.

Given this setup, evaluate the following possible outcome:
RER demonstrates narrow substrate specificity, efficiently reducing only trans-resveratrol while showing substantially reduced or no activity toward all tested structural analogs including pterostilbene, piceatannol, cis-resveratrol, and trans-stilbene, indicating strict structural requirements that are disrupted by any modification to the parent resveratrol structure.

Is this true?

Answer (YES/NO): NO